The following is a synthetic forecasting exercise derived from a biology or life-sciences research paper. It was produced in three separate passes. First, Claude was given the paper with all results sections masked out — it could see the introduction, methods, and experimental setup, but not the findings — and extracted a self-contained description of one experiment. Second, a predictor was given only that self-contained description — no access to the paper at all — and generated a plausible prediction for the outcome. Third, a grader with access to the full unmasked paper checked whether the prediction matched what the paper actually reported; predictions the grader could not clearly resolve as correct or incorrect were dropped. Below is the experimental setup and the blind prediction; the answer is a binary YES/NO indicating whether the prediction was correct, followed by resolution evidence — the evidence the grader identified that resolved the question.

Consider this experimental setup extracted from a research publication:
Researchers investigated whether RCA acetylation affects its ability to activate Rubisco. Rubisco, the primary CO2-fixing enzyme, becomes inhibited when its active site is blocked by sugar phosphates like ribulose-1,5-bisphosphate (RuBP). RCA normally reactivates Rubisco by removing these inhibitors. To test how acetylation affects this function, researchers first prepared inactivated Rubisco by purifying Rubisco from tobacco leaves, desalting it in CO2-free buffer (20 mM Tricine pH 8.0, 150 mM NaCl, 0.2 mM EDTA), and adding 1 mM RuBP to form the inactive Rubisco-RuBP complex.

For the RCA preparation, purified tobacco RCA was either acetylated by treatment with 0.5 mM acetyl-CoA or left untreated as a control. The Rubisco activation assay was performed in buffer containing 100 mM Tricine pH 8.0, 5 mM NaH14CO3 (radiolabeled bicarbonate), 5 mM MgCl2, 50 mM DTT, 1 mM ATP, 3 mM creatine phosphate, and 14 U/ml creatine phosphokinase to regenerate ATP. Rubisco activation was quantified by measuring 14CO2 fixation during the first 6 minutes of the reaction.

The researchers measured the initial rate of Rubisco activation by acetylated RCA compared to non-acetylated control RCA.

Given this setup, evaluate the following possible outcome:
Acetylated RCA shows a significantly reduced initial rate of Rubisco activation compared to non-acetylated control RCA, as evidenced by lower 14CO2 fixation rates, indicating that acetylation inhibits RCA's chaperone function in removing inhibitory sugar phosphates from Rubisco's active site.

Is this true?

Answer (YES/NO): NO